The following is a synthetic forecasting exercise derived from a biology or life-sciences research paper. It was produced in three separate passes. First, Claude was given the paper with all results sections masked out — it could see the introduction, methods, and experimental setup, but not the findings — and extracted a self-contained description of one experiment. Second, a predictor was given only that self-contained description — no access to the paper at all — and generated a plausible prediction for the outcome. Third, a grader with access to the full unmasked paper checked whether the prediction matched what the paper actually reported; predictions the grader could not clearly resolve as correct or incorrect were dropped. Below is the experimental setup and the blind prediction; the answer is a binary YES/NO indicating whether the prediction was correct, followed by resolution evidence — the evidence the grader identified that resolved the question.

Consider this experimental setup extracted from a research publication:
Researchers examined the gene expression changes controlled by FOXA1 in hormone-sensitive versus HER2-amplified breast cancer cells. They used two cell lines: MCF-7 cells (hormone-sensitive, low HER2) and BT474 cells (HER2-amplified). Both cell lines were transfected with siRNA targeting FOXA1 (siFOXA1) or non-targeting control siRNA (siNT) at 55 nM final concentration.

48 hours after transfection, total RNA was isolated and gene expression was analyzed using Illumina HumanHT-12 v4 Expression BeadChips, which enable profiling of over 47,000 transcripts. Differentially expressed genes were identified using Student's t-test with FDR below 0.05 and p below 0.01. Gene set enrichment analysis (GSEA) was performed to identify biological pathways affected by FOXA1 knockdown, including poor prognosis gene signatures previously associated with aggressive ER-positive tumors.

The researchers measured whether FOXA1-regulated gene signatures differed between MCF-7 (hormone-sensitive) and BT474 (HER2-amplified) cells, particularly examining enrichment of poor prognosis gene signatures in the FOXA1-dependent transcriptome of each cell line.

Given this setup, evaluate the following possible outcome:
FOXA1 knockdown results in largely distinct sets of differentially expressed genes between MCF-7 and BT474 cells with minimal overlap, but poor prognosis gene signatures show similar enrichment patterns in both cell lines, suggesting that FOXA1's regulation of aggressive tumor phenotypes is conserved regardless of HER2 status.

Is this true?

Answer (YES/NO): NO